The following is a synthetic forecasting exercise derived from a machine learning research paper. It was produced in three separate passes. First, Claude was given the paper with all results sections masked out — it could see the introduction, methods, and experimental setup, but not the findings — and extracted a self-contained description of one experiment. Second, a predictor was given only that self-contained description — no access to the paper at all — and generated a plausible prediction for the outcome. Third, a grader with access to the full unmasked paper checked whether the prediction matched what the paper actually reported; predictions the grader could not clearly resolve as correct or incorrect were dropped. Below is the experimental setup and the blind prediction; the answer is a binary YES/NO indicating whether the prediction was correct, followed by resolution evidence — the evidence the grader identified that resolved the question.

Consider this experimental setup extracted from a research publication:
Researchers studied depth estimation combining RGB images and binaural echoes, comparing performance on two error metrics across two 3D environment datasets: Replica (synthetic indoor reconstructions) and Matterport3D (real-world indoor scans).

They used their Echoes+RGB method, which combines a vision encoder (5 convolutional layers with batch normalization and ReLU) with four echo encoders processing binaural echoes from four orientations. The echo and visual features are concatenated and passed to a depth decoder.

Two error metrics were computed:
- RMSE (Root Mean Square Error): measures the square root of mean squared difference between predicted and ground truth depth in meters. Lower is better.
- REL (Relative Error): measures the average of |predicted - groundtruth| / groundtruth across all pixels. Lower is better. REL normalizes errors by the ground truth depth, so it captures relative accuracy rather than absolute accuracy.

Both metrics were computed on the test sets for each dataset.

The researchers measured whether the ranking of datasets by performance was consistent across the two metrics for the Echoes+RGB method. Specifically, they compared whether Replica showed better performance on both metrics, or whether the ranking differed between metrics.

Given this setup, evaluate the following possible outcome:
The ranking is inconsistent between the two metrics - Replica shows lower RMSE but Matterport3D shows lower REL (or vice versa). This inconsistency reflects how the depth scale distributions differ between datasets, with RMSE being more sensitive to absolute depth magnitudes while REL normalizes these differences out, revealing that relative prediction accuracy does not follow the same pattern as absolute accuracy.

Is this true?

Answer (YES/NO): YES